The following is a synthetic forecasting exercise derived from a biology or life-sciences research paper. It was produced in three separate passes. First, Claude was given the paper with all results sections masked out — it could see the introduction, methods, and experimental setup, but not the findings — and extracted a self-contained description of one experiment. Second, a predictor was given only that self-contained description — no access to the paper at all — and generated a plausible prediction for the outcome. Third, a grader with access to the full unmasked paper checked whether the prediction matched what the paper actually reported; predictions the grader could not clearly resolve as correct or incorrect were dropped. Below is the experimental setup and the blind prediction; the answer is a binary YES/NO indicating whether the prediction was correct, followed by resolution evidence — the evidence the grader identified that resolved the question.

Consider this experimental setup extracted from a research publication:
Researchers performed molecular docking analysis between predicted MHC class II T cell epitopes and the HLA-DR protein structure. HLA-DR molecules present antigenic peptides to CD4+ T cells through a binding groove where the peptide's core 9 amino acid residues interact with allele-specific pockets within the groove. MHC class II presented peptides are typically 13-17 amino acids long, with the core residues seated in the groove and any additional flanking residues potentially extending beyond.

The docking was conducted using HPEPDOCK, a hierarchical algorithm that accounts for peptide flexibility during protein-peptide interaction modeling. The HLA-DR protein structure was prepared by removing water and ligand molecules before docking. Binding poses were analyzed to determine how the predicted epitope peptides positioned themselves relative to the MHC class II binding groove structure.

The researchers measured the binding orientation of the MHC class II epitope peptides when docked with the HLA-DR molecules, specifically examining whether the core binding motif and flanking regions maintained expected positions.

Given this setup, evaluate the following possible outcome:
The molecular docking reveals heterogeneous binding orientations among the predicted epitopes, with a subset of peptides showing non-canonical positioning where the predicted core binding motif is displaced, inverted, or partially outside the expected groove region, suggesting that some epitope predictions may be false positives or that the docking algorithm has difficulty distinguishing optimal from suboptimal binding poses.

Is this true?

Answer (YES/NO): NO